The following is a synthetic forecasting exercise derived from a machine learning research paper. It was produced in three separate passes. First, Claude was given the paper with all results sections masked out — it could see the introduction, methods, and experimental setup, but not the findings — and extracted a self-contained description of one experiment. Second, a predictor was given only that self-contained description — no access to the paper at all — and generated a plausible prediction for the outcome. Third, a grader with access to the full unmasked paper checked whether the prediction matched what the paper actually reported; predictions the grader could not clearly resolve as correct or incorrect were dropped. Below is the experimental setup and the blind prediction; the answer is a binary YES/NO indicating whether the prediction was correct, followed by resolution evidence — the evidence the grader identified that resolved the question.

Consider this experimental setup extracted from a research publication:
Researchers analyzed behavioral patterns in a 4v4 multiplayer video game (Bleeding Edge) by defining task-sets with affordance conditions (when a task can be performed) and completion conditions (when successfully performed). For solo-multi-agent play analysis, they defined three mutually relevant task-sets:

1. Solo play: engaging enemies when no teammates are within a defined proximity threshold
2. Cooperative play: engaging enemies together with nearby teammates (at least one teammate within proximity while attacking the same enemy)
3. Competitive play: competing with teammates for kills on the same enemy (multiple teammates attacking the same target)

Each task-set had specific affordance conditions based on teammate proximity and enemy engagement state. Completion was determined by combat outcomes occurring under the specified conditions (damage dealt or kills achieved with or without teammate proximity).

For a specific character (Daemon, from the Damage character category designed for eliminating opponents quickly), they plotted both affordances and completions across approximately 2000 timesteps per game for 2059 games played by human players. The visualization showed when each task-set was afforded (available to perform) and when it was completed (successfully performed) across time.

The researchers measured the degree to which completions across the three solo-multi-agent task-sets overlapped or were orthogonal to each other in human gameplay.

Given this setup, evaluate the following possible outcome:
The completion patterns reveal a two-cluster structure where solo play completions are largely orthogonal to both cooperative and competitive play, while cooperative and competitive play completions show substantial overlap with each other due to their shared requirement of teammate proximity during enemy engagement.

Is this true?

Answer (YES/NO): NO